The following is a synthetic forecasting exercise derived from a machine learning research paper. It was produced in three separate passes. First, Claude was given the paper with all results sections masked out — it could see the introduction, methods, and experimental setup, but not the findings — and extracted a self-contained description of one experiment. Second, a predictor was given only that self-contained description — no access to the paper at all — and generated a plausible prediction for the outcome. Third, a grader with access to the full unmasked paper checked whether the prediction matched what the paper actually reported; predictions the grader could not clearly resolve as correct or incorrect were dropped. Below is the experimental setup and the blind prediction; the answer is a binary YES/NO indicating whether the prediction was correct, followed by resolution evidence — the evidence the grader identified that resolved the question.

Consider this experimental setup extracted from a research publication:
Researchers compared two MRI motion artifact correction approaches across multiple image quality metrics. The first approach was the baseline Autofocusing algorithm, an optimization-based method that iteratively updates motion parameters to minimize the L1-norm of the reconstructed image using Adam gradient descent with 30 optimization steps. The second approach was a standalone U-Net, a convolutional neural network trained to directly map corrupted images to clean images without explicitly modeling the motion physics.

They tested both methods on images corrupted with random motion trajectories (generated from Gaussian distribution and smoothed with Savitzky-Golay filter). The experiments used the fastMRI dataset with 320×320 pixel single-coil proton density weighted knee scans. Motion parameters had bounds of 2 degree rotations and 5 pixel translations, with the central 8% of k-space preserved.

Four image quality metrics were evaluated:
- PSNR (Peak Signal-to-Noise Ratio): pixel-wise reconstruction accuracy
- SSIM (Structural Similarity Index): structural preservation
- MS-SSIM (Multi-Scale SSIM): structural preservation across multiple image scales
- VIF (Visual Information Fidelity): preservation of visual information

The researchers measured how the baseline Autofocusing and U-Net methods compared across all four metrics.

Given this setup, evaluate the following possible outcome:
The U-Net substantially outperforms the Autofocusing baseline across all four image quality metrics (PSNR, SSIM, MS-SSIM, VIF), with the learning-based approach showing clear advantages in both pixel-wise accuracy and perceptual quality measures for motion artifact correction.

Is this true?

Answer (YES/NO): NO